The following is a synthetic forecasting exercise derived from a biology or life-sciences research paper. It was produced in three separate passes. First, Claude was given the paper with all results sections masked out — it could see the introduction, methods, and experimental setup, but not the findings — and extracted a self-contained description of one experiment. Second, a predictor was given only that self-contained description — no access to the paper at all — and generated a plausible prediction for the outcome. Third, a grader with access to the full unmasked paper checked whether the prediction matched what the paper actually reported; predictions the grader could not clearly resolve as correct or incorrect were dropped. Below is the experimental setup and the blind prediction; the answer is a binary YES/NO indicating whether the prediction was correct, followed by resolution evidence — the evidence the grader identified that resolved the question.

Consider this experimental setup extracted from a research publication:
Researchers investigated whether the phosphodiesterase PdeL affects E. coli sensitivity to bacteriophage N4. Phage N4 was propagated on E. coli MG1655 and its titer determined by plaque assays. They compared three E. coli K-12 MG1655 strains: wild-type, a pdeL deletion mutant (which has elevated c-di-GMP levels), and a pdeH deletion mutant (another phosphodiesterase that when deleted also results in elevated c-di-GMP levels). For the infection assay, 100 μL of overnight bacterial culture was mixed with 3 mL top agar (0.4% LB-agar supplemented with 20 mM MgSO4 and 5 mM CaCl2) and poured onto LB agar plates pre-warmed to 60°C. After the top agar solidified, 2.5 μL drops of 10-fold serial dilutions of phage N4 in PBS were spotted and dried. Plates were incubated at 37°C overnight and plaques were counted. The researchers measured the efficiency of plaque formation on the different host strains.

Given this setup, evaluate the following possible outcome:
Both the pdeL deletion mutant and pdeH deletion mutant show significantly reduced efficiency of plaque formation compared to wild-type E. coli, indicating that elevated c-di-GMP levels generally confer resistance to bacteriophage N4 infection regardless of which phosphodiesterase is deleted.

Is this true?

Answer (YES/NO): NO